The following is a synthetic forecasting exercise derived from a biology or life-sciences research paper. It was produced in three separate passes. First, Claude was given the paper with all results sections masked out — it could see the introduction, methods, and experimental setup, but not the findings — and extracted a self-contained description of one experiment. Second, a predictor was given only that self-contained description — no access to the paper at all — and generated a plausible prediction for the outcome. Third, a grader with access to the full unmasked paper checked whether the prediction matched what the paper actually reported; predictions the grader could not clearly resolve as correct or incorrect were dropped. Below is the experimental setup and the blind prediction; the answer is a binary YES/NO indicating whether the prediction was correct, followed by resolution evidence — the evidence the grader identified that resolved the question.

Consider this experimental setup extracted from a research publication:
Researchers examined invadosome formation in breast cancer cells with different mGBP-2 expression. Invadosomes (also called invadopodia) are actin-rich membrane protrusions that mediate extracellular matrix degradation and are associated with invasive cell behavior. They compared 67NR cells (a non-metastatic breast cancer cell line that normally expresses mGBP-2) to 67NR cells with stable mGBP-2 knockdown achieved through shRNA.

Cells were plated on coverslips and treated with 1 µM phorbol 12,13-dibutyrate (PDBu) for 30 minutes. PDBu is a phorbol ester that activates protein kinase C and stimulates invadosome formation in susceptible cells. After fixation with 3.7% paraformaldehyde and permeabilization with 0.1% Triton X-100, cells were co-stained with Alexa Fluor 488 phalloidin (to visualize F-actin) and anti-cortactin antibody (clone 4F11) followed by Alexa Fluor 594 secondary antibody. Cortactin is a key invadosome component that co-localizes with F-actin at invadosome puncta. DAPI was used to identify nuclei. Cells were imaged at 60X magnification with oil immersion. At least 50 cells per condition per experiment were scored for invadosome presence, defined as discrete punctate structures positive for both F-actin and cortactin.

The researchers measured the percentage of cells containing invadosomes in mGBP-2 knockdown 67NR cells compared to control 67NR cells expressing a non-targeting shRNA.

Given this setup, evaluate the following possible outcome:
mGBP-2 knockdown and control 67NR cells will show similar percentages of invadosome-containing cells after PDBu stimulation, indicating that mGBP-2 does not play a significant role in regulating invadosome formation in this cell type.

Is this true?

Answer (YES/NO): NO